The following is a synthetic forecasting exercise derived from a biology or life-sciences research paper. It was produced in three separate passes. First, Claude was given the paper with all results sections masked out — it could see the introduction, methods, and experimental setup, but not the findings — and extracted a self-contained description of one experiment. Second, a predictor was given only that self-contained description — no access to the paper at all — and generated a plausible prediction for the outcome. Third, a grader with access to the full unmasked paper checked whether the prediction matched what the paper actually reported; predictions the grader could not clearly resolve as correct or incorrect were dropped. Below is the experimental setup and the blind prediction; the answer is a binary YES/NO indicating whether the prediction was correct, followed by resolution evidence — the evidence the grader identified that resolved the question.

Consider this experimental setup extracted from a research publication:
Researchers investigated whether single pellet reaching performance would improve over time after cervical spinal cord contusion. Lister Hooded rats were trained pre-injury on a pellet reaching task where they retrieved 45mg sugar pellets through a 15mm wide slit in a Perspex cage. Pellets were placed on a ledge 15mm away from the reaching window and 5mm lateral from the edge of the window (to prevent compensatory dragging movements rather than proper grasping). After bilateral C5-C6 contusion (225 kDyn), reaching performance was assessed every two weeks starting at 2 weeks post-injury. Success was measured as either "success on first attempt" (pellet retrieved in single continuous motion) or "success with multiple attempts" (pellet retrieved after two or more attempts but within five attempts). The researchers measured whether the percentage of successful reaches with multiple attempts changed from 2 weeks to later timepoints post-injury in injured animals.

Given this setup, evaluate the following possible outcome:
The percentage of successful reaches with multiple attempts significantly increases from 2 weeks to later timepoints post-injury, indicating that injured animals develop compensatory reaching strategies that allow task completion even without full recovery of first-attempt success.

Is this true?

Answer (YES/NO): YES